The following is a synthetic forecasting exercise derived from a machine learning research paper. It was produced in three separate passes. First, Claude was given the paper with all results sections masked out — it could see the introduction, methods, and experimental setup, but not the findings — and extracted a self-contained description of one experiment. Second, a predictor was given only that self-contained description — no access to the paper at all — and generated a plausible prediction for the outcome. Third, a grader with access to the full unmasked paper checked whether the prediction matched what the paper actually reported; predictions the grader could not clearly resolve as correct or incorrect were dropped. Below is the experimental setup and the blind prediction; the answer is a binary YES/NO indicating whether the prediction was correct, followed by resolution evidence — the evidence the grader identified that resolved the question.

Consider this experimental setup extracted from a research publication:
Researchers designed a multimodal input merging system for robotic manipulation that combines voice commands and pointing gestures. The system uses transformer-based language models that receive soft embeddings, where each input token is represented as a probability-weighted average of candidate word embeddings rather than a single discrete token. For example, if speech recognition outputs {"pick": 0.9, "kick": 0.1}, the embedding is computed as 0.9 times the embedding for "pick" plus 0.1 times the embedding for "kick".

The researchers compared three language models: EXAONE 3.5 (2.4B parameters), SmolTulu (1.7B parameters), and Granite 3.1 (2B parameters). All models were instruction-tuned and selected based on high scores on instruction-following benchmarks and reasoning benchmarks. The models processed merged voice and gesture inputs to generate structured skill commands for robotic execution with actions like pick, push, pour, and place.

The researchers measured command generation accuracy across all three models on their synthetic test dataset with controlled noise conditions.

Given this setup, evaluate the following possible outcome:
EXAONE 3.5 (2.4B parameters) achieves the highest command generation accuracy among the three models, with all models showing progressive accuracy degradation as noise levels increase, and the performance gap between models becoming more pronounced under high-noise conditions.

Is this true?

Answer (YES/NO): NO